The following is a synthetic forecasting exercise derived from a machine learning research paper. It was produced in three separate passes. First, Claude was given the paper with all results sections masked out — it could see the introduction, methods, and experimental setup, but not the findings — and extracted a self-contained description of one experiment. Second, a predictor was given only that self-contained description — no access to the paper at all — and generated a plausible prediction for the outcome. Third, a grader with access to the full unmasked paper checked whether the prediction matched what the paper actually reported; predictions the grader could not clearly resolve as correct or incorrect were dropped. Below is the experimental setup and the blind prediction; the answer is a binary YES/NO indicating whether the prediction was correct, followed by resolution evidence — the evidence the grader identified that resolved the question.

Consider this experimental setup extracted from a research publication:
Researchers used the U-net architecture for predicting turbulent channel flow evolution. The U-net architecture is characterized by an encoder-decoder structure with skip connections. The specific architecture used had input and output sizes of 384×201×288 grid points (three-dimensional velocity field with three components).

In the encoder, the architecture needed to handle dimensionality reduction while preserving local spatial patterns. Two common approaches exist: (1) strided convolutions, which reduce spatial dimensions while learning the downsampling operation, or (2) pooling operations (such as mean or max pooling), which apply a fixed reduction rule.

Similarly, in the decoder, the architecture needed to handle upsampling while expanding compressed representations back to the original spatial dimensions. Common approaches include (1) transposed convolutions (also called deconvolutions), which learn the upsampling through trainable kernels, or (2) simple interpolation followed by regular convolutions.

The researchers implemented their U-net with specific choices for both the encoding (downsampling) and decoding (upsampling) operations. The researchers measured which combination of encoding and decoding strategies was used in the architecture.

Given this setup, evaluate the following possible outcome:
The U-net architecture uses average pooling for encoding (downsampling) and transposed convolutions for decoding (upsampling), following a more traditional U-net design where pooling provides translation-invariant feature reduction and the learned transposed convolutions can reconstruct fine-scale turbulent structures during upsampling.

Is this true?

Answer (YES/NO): YES